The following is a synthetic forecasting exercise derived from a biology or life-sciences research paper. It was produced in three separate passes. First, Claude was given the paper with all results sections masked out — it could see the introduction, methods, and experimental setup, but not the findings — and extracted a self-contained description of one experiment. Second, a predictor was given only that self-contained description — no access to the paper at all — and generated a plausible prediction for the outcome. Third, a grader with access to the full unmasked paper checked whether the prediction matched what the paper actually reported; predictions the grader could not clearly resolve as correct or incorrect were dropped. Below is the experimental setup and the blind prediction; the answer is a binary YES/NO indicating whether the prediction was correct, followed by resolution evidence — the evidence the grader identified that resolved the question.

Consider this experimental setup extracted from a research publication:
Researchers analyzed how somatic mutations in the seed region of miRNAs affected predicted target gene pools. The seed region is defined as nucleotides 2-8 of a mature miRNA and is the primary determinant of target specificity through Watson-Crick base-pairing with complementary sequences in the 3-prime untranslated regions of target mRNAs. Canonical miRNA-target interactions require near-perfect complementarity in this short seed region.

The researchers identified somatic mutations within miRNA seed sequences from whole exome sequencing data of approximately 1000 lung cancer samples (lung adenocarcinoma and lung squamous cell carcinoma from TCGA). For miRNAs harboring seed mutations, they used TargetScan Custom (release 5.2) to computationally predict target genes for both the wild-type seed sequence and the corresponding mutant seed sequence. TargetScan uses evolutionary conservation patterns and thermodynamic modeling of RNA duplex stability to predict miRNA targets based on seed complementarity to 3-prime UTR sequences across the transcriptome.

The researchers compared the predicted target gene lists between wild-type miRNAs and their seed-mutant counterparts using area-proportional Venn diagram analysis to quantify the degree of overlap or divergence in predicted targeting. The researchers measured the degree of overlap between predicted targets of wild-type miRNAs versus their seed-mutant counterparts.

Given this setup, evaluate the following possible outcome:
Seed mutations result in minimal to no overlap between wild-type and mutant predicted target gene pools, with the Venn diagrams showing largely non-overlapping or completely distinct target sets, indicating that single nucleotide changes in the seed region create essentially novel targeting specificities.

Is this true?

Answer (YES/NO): YES